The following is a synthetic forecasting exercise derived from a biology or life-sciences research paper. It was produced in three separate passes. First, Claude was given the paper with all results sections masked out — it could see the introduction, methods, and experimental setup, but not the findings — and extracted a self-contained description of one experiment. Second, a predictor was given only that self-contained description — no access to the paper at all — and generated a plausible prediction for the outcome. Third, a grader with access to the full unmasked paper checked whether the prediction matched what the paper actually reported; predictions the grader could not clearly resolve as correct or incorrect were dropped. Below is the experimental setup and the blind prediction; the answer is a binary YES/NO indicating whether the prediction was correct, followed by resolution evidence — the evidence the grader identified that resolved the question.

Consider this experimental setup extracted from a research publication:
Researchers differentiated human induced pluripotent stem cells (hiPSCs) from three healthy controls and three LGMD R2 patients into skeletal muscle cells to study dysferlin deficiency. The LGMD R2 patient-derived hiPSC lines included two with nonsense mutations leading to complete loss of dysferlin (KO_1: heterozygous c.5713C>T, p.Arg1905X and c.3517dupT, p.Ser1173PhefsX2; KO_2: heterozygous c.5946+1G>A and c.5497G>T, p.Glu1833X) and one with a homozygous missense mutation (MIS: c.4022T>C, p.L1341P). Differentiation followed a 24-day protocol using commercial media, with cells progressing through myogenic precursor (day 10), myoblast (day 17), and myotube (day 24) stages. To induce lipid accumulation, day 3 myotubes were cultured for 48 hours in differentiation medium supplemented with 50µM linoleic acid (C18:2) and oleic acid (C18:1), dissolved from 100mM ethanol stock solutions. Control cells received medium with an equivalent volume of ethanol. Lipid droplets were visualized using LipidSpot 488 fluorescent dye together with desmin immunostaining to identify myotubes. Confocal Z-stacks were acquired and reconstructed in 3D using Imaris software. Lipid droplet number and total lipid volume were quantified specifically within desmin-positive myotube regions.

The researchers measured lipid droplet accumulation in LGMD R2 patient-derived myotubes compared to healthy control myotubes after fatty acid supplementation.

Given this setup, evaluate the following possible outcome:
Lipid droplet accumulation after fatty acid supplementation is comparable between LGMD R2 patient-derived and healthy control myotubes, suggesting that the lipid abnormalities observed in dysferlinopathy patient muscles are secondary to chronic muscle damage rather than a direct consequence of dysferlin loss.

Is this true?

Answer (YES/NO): NO